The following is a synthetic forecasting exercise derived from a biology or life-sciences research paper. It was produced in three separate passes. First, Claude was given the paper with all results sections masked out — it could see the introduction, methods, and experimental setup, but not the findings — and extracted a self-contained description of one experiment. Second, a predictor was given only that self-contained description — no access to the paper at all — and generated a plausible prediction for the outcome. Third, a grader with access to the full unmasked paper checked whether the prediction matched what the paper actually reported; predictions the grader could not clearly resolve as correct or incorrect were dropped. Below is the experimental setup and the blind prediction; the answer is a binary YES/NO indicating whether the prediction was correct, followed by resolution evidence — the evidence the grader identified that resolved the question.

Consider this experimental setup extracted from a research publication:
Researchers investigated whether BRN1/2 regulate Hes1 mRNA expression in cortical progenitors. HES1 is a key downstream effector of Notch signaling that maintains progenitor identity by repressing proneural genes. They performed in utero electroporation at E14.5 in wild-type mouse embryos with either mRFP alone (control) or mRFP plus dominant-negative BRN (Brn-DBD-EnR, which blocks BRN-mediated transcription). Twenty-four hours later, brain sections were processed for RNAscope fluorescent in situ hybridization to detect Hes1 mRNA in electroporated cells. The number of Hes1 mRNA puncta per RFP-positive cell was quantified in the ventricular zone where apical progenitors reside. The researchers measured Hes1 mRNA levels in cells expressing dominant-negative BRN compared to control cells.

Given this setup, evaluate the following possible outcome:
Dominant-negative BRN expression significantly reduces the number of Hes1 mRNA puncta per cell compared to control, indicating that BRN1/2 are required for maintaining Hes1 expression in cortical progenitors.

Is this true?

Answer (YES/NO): NO